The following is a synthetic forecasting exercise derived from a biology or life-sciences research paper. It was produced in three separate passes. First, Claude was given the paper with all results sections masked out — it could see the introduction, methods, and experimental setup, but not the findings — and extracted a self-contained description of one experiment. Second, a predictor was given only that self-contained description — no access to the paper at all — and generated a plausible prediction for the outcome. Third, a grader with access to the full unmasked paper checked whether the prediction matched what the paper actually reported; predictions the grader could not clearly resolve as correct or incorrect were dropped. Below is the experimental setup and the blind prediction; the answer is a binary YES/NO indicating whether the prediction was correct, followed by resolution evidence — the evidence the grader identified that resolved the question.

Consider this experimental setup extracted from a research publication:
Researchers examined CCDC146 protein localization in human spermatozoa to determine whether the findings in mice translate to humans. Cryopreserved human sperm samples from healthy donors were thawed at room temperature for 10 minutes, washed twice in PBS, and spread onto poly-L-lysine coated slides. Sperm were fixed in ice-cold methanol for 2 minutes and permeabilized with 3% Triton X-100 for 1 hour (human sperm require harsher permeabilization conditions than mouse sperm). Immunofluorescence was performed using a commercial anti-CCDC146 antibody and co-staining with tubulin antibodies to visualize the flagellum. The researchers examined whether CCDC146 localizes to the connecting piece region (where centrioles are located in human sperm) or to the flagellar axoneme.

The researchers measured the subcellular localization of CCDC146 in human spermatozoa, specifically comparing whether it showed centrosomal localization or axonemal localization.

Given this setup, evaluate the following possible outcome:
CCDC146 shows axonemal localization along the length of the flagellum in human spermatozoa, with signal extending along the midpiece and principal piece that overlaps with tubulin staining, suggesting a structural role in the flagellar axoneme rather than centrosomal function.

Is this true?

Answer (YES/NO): NO